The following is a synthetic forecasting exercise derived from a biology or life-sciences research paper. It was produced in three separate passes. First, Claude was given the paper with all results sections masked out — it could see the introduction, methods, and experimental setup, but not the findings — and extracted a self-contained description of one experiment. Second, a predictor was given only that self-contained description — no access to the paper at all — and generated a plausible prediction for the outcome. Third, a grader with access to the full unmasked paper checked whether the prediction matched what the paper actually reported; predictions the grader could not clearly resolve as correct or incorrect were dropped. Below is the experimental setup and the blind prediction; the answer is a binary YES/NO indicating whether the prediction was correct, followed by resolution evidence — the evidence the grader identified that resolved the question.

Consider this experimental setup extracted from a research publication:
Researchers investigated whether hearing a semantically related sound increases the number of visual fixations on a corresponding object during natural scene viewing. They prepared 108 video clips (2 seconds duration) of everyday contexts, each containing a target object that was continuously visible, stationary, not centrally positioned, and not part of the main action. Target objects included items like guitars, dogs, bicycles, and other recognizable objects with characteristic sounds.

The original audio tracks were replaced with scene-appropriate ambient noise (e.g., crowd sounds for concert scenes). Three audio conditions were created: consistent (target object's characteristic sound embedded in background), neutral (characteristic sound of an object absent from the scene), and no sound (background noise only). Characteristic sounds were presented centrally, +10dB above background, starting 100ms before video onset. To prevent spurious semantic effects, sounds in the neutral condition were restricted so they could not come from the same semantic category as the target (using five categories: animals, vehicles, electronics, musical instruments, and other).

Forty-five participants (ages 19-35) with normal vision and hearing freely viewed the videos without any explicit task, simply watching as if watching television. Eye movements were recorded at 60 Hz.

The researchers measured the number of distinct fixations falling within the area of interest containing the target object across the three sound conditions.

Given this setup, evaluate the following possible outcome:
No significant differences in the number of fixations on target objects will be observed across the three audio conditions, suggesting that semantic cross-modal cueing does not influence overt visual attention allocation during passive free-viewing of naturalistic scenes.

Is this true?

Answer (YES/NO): NO